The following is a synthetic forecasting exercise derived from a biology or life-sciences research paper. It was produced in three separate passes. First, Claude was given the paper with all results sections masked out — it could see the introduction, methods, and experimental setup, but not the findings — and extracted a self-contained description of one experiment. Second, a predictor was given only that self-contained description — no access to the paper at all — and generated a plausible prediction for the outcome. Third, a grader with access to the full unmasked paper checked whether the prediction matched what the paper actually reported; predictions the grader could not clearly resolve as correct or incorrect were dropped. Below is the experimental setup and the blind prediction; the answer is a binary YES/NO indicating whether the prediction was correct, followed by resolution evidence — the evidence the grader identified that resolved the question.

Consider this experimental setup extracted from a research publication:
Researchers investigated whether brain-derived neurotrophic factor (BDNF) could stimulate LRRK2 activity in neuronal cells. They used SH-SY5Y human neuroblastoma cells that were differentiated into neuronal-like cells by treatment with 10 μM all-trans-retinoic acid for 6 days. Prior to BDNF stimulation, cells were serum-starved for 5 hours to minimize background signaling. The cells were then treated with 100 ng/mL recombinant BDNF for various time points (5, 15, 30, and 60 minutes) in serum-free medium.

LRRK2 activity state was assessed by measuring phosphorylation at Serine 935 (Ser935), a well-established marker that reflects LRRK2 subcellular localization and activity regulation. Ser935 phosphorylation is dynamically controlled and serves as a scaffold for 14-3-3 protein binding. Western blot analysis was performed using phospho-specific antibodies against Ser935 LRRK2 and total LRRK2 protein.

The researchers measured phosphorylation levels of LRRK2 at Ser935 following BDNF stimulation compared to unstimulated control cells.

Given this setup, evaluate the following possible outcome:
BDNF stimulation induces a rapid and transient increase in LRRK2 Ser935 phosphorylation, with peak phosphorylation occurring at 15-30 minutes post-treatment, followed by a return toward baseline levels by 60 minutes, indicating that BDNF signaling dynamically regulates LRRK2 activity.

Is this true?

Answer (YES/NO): NO